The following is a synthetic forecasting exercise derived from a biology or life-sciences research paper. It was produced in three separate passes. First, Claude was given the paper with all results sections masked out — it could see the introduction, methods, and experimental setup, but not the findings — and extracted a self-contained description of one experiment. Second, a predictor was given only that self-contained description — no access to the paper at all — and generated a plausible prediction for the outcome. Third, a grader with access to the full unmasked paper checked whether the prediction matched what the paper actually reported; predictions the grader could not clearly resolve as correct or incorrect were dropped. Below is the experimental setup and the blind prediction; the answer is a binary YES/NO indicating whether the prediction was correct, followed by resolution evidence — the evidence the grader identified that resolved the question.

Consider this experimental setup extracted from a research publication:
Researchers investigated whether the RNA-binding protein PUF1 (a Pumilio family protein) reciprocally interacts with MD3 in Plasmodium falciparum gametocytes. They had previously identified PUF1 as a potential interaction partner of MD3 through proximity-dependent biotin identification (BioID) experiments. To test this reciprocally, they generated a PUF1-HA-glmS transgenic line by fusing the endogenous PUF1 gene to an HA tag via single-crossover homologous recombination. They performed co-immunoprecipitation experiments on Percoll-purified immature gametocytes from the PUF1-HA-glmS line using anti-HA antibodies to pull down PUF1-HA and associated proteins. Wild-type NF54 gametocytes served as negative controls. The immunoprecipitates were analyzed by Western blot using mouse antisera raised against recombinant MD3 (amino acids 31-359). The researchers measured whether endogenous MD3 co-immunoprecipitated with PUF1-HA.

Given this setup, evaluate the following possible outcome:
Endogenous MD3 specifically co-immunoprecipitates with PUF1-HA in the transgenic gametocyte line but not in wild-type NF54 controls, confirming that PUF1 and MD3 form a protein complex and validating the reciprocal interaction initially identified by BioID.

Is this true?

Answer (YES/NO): YES